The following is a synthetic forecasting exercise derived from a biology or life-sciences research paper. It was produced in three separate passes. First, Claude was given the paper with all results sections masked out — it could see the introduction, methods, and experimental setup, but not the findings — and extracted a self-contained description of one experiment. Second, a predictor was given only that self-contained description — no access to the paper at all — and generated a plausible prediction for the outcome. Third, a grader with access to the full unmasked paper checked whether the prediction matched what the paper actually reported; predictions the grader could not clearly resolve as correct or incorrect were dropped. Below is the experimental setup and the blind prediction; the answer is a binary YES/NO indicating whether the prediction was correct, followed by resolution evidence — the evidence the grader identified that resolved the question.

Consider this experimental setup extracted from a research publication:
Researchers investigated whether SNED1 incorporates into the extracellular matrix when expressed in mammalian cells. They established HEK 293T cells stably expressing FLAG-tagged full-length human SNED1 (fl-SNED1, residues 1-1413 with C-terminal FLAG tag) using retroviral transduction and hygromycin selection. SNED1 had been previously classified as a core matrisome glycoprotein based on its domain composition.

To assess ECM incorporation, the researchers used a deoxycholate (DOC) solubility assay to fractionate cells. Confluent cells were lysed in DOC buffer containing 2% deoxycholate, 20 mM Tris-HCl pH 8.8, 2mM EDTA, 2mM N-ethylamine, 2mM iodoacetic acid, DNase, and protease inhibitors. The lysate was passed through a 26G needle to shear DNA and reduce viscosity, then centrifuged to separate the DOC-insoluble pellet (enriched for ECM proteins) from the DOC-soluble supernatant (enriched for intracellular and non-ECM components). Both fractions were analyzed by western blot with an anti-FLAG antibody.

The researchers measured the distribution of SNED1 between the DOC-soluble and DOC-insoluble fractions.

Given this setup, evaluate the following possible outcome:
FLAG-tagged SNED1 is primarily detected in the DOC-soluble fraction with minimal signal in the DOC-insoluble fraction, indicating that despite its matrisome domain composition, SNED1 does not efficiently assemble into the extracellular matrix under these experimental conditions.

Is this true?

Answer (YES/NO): NO